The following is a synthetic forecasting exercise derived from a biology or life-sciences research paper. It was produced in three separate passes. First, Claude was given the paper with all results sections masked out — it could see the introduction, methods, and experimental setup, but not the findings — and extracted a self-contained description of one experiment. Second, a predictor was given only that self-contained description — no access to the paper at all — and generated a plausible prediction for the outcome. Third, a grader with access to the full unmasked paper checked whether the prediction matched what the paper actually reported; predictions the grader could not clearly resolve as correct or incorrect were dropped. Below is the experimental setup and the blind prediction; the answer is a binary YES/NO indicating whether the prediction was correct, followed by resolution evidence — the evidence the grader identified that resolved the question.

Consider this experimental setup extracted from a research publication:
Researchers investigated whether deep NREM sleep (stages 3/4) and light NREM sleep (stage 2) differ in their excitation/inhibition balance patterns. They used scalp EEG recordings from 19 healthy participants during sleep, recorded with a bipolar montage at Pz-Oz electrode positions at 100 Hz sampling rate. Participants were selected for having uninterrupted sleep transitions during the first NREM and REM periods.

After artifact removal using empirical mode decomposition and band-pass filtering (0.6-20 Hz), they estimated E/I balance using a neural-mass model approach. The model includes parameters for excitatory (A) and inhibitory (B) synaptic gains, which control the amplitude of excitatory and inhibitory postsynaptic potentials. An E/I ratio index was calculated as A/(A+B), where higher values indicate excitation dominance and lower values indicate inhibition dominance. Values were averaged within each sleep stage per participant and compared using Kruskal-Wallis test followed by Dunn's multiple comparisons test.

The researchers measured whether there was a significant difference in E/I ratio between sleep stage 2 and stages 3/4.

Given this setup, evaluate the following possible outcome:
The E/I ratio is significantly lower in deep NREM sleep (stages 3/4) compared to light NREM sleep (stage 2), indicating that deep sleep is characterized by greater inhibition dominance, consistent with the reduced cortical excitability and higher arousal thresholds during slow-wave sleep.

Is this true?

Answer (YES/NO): NO